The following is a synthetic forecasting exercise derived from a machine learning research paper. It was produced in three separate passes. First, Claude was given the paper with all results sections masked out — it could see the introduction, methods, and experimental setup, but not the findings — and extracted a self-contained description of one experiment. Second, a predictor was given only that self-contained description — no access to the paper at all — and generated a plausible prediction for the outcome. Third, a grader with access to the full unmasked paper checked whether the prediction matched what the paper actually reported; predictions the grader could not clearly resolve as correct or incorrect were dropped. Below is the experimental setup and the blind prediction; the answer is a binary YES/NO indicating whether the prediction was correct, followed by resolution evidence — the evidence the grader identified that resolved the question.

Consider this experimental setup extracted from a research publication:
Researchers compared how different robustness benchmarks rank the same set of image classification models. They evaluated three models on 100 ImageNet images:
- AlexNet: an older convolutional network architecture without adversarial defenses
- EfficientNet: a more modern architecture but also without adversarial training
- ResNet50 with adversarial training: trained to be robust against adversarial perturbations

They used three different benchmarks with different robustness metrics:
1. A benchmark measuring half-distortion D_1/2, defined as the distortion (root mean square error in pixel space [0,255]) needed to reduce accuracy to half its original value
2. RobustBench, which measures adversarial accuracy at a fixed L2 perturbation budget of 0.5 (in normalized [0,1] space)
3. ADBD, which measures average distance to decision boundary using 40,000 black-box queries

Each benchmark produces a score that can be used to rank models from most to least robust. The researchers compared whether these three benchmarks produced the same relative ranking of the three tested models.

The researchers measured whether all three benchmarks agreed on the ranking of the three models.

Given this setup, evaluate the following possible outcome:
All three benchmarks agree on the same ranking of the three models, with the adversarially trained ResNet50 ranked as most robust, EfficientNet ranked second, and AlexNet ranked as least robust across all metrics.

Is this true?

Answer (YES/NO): YES